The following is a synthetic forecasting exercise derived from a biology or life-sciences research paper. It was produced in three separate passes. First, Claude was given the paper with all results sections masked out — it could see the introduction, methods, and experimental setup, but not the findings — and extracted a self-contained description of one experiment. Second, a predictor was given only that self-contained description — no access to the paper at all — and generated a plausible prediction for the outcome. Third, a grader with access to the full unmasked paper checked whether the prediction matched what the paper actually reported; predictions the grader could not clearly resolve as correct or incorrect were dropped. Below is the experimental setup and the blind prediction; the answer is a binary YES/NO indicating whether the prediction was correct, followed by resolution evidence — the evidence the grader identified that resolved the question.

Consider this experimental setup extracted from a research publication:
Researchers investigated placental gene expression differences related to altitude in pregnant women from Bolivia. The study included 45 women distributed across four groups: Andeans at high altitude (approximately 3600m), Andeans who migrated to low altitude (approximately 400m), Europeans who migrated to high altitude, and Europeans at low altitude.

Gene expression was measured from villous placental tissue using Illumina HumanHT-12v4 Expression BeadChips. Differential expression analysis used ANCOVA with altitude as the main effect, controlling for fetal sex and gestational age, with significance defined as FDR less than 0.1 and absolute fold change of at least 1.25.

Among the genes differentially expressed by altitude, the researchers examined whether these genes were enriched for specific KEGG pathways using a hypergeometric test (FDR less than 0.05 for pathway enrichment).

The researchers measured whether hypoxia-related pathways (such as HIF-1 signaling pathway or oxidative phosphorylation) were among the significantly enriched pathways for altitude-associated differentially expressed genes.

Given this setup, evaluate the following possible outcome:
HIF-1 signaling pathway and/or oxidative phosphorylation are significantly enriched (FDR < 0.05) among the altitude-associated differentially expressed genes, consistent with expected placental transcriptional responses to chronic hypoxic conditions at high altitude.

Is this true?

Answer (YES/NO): NO